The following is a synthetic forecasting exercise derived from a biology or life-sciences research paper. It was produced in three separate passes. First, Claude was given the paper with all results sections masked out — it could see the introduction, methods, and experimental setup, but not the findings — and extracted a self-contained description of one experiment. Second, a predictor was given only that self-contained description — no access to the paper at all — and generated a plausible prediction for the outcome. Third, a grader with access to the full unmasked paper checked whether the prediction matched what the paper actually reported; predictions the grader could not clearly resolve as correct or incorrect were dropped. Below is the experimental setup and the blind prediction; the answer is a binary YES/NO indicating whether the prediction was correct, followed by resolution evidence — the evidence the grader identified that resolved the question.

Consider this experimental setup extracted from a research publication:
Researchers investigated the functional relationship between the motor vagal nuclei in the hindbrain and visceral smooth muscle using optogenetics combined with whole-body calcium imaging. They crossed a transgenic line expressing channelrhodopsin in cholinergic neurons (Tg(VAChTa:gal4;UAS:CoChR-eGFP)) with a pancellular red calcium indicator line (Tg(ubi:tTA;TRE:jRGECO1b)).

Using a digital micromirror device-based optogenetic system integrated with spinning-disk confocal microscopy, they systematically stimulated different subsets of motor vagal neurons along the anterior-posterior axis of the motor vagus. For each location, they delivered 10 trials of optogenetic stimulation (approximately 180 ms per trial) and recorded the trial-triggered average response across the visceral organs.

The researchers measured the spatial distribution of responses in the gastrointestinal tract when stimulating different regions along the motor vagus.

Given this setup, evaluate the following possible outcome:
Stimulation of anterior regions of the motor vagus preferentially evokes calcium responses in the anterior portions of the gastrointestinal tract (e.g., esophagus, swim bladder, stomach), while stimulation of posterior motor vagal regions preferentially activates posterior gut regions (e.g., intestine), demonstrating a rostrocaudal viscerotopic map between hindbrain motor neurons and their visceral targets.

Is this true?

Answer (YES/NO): NO